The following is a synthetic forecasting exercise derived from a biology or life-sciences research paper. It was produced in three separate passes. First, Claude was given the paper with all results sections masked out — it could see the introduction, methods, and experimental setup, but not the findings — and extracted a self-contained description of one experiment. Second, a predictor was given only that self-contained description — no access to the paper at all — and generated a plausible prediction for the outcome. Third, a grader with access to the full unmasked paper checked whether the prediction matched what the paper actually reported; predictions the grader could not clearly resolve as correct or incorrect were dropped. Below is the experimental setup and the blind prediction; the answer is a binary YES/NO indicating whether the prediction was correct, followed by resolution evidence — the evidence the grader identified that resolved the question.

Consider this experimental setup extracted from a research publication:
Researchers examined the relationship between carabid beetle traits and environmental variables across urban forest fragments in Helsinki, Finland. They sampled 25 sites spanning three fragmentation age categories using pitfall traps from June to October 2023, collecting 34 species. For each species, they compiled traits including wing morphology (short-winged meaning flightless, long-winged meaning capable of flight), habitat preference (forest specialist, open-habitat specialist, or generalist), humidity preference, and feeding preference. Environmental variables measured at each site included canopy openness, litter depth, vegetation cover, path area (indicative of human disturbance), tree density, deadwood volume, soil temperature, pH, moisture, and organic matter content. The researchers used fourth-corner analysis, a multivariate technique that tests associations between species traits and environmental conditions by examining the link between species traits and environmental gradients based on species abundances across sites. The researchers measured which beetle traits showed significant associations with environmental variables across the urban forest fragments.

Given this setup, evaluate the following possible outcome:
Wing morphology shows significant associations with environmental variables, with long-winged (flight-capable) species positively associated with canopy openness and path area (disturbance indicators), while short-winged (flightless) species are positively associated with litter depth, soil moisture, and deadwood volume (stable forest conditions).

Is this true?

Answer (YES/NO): NO